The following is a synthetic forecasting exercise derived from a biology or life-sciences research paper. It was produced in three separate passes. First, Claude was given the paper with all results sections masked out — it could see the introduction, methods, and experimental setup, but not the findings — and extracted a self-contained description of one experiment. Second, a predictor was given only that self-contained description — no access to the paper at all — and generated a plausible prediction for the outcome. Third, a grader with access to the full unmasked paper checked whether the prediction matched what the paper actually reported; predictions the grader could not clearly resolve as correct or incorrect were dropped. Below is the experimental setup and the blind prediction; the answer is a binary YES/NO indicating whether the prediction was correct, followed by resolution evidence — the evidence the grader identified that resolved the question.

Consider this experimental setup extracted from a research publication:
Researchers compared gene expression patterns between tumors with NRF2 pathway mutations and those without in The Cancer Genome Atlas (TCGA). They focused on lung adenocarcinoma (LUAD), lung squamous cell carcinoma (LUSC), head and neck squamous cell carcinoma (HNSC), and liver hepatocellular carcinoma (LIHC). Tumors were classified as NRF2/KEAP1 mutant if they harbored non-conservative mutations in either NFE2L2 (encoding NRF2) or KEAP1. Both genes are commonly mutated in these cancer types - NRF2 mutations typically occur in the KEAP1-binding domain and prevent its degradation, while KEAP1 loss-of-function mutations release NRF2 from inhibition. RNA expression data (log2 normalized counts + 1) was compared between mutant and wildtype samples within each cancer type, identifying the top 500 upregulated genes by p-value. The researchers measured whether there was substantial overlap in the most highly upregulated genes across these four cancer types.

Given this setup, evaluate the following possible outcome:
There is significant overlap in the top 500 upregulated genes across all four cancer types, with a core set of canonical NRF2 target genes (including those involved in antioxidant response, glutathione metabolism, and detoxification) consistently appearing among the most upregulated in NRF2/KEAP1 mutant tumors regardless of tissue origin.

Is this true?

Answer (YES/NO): YES